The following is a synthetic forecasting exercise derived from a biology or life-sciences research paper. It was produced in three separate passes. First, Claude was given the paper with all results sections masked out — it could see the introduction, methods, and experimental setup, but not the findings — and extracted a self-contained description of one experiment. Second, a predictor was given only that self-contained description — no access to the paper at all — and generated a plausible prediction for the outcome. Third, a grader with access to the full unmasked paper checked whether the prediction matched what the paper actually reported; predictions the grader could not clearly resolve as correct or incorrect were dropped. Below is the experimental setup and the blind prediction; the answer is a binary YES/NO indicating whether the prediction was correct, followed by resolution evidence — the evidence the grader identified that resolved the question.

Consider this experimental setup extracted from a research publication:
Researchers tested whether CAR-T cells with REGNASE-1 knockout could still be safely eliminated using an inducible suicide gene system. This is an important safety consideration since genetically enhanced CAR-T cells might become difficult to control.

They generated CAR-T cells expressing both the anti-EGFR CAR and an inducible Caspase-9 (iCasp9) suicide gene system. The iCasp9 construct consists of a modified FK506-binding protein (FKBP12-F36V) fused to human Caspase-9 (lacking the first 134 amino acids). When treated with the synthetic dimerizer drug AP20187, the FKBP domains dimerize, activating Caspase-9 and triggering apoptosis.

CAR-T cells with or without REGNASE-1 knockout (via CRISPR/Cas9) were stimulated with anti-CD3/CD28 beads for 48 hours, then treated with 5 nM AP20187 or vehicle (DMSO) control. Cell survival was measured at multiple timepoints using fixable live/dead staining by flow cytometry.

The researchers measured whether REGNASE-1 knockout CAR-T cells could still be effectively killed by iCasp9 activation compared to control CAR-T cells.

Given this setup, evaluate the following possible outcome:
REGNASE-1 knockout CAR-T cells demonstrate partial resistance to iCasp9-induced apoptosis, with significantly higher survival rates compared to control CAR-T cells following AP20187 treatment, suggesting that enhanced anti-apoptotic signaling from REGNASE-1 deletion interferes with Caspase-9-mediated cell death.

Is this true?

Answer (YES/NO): NO